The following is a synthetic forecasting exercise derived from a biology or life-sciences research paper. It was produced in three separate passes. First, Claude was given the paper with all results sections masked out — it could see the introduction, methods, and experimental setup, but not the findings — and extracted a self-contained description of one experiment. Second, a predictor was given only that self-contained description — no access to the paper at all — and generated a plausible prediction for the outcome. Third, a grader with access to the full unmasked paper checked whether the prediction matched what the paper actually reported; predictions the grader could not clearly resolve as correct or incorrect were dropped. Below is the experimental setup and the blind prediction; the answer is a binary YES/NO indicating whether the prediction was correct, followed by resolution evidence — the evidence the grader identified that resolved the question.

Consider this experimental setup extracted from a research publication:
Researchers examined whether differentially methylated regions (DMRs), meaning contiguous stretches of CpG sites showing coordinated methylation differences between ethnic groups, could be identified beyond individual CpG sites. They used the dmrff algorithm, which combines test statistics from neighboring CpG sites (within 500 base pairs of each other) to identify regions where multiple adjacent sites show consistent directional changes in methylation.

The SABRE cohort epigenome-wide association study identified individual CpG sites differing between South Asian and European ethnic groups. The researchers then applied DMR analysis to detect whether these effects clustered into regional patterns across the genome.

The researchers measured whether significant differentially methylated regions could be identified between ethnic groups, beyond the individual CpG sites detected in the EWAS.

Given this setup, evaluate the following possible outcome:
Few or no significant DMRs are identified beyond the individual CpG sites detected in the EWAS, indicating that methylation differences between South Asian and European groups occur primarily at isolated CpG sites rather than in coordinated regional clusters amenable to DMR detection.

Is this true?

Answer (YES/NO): NO